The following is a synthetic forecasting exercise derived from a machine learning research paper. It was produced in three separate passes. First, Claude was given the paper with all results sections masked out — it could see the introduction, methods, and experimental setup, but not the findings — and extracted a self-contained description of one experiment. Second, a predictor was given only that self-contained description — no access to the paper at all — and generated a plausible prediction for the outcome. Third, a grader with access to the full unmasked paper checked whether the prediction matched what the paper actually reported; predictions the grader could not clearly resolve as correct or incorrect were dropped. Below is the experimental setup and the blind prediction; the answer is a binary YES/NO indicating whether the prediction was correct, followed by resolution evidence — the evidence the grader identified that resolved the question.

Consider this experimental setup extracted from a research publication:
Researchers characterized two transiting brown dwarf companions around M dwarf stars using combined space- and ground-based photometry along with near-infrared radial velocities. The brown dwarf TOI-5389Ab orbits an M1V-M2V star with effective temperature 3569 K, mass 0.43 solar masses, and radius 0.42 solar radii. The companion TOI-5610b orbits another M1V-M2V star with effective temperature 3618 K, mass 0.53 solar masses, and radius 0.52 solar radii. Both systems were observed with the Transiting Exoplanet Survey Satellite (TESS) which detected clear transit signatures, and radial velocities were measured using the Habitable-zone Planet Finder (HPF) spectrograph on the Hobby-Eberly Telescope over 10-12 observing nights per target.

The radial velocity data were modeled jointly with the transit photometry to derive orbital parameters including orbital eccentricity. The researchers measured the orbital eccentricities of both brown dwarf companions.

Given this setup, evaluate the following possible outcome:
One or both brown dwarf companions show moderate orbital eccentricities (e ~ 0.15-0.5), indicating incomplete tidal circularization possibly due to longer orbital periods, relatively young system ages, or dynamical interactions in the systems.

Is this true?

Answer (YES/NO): YES